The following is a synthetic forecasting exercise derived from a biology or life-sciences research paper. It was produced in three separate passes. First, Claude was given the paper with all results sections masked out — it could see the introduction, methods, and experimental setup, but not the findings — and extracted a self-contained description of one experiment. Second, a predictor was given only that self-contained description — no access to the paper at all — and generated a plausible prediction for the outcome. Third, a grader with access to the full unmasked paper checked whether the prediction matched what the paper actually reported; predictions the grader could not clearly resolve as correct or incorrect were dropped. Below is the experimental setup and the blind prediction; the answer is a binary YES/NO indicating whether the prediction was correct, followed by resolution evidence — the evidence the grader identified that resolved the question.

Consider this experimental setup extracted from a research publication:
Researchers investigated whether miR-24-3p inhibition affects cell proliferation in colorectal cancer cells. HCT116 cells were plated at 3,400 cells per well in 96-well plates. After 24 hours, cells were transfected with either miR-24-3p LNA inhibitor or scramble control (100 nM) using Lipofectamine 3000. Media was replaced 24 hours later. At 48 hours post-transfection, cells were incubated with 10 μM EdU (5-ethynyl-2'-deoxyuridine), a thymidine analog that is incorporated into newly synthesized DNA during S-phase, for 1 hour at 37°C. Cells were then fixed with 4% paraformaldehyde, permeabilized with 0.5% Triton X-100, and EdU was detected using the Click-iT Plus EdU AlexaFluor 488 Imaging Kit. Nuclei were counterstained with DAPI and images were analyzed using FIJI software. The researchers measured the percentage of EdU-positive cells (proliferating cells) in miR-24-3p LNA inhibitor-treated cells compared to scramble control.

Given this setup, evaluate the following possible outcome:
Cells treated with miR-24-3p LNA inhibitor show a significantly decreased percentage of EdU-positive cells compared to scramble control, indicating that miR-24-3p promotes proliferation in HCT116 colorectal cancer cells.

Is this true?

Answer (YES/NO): NO